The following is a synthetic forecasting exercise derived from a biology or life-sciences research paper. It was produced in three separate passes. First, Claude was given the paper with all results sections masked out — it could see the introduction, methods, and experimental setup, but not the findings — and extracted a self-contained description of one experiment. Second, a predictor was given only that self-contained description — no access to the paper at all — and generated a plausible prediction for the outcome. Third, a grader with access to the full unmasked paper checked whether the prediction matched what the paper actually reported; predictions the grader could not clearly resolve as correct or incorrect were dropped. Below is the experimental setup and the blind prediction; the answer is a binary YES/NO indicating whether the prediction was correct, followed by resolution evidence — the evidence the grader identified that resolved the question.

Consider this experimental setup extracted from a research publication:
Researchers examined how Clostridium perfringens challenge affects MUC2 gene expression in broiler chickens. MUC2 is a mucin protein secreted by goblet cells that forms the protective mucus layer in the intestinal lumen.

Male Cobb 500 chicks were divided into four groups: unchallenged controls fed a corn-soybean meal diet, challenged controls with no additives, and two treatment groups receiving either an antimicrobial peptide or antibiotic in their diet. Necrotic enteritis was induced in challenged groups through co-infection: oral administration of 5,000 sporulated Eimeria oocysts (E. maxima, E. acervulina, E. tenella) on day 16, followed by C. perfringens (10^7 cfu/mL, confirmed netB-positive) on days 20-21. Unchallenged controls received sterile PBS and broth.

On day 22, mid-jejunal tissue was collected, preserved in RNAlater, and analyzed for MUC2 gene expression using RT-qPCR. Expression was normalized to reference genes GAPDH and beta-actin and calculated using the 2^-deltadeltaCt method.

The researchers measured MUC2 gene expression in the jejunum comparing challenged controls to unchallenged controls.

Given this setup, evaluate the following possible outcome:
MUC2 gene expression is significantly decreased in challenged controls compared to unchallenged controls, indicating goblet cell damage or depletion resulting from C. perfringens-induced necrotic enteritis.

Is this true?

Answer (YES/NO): NO